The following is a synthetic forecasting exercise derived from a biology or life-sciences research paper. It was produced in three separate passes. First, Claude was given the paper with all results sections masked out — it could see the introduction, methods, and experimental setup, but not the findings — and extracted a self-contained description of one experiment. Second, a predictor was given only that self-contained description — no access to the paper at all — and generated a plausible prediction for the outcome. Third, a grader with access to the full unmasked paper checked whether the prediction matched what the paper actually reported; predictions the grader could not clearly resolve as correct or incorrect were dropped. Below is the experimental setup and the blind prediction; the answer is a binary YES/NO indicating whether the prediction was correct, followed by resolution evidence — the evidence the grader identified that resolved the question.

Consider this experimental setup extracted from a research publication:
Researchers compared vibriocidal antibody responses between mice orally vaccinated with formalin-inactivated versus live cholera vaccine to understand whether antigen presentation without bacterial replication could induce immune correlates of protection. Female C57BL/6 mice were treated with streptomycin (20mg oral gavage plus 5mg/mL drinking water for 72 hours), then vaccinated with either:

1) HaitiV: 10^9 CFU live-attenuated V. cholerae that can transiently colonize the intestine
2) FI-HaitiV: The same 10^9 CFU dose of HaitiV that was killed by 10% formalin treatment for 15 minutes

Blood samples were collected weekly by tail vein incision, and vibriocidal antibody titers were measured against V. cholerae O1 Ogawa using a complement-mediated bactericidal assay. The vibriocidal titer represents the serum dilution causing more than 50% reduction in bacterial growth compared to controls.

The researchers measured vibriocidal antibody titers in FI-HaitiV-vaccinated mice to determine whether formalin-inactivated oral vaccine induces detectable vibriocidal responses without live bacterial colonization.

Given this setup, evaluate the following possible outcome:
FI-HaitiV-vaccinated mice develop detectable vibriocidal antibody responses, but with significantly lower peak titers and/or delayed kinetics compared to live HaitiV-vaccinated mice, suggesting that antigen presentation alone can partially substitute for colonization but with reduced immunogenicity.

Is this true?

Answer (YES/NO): NO